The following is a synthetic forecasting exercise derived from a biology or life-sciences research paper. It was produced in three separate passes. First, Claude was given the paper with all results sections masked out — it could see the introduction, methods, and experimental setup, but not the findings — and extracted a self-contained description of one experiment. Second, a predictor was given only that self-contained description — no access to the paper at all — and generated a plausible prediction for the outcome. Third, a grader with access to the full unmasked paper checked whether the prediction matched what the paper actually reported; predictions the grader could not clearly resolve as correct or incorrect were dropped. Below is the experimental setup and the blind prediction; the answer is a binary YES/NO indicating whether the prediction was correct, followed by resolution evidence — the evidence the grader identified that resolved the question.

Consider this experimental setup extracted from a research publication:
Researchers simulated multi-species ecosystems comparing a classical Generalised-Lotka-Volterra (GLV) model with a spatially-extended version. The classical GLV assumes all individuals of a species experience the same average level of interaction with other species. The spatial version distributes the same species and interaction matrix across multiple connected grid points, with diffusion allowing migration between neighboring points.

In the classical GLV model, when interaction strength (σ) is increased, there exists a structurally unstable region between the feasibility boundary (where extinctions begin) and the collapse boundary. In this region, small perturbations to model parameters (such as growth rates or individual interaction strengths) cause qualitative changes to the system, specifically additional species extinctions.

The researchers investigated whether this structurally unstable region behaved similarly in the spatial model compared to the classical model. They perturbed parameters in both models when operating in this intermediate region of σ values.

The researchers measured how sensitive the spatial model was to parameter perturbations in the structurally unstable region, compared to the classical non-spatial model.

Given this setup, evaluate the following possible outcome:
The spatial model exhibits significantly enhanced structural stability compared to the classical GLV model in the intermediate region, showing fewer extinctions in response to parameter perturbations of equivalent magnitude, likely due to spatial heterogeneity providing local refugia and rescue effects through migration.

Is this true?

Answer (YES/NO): YES